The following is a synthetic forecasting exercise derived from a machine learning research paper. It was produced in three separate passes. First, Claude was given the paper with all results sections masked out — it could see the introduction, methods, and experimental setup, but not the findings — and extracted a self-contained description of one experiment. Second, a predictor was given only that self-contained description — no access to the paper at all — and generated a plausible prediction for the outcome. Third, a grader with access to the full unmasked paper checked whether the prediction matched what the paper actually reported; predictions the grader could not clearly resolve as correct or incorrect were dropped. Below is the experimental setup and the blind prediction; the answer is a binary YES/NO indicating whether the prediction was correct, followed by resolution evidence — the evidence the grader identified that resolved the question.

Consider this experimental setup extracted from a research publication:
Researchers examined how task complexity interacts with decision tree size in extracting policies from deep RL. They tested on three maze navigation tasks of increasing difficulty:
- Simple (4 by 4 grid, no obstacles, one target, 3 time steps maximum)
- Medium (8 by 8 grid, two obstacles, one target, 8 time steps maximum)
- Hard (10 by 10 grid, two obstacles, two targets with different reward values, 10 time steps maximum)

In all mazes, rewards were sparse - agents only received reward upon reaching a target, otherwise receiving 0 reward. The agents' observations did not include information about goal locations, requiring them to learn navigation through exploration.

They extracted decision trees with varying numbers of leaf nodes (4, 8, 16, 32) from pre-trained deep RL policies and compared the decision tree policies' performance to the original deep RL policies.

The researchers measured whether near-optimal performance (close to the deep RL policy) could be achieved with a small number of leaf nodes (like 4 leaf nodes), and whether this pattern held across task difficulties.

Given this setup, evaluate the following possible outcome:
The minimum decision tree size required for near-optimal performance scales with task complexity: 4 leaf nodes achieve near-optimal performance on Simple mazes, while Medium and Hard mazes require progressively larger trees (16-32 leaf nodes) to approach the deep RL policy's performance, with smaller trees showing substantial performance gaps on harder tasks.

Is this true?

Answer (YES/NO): NO